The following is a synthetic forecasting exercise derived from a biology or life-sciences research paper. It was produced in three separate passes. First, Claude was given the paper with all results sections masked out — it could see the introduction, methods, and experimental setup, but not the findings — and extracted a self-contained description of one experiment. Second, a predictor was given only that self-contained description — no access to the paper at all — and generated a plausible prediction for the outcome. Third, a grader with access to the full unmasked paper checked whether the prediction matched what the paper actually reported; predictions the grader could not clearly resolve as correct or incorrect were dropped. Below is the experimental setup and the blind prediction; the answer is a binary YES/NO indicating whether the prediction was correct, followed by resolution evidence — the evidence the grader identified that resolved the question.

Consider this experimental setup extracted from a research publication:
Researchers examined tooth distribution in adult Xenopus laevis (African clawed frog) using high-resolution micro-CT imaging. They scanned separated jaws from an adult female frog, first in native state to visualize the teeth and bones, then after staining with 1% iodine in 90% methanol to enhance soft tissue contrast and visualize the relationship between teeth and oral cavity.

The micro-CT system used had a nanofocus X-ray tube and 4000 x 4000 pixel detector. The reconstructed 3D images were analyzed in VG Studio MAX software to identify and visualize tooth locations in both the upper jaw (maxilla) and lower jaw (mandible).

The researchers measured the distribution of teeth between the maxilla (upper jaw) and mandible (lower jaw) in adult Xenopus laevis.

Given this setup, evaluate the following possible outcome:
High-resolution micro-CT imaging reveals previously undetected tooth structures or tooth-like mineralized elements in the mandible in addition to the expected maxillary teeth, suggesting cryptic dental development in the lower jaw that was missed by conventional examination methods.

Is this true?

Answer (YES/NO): NO